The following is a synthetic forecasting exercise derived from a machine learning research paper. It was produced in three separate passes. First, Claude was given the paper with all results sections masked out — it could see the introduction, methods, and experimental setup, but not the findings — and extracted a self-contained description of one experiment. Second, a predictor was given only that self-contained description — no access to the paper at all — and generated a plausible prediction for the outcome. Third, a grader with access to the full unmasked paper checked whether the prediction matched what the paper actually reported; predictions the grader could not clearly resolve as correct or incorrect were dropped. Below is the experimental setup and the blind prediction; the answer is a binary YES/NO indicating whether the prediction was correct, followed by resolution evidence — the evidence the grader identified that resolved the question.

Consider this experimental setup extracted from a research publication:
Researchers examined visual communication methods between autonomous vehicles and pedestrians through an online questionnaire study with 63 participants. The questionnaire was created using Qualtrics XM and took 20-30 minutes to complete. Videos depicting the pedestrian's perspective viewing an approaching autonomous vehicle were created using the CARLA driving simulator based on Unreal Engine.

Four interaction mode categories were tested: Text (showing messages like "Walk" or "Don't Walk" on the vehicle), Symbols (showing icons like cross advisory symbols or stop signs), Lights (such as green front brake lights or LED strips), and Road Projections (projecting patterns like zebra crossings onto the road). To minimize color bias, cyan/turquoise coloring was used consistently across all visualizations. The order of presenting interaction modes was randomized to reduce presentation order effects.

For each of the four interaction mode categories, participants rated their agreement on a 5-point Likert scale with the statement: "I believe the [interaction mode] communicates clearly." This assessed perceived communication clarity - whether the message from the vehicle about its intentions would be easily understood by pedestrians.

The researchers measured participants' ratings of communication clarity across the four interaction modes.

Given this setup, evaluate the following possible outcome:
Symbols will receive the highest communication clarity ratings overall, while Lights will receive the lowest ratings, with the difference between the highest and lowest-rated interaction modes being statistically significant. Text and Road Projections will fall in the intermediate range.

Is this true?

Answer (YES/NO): NO